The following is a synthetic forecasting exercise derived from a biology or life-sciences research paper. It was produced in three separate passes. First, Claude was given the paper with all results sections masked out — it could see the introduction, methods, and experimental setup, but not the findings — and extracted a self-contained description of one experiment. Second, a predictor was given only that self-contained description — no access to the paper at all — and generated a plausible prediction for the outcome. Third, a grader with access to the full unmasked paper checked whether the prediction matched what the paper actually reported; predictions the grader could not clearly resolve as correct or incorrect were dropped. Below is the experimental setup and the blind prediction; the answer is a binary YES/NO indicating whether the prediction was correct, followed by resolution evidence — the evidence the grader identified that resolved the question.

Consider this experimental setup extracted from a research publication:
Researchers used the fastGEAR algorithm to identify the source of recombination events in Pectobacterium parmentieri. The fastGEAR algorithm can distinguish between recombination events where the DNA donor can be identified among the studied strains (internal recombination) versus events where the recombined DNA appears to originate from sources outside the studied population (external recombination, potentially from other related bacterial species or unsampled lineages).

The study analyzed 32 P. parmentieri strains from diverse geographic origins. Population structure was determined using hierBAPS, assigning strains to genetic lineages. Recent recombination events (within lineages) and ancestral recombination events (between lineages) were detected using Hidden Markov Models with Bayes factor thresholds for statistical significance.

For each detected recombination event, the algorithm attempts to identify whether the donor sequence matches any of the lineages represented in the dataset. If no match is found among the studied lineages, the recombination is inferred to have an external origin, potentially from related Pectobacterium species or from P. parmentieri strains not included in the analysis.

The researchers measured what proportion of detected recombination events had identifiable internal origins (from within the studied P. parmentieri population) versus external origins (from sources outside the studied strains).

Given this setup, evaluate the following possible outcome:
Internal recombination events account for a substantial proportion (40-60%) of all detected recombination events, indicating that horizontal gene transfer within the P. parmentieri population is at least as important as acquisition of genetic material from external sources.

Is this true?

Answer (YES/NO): NO